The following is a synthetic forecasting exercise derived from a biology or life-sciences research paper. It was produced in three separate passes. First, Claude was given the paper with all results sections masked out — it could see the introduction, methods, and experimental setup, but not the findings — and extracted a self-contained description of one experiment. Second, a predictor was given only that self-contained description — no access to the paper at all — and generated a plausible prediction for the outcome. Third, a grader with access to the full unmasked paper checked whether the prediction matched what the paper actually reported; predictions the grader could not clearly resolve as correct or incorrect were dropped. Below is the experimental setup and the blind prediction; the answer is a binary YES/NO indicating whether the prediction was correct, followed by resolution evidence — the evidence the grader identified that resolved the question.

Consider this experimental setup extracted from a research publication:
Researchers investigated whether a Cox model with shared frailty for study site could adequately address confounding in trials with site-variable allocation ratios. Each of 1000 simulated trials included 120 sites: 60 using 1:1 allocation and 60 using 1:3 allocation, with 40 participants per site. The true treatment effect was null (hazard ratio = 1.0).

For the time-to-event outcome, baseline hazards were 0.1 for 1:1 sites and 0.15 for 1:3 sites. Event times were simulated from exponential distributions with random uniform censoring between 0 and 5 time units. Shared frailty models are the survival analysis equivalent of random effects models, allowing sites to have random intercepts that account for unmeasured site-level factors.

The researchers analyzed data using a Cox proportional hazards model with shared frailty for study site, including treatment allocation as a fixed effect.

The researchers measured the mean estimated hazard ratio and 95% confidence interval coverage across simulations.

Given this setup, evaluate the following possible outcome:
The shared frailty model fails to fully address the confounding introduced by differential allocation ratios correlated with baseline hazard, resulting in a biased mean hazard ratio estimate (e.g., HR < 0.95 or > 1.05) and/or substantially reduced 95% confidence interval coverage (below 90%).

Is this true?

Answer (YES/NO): YES